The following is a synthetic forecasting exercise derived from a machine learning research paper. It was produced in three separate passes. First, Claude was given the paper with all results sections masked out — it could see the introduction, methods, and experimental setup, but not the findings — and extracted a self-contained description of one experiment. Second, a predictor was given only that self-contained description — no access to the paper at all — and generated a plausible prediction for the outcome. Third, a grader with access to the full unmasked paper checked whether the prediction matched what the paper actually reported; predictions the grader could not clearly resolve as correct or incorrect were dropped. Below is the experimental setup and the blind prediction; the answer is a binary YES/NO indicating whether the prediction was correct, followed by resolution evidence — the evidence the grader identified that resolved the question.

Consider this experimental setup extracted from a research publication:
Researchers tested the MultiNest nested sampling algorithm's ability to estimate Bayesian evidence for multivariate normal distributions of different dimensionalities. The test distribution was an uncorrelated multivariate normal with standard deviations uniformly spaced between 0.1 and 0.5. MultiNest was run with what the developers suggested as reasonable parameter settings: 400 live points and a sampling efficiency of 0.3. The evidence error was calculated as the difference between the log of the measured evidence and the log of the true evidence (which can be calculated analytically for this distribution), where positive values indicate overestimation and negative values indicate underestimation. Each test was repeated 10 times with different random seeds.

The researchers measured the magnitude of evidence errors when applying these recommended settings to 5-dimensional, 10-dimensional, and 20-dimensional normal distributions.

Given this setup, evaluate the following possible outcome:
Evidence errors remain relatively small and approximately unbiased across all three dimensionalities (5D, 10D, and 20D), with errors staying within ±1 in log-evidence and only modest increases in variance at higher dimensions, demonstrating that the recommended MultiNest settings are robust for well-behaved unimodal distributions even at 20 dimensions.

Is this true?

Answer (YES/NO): NO